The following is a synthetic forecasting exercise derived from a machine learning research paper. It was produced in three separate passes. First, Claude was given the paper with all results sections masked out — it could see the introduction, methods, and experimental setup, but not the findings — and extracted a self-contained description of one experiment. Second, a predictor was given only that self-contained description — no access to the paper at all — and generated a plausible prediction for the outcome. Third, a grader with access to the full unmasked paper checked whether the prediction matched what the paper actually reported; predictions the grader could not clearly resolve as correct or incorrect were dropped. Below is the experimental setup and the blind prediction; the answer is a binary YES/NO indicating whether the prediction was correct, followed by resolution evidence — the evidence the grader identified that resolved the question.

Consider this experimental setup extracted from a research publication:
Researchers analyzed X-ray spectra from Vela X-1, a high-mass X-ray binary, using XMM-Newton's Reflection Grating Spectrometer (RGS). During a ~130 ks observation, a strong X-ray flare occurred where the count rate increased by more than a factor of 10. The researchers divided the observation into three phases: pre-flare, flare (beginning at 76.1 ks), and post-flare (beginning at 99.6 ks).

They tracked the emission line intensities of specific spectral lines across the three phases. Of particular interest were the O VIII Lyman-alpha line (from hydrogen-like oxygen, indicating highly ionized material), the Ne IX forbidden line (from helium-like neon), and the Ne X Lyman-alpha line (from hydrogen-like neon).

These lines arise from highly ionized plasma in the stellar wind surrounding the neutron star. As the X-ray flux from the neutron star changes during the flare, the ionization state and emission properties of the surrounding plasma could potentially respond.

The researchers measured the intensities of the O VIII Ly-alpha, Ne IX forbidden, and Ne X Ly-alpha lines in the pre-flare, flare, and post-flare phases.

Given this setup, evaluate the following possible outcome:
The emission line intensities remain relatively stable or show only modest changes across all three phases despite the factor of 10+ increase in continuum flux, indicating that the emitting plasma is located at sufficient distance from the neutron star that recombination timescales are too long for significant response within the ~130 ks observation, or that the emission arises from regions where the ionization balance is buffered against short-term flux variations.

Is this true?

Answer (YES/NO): NO